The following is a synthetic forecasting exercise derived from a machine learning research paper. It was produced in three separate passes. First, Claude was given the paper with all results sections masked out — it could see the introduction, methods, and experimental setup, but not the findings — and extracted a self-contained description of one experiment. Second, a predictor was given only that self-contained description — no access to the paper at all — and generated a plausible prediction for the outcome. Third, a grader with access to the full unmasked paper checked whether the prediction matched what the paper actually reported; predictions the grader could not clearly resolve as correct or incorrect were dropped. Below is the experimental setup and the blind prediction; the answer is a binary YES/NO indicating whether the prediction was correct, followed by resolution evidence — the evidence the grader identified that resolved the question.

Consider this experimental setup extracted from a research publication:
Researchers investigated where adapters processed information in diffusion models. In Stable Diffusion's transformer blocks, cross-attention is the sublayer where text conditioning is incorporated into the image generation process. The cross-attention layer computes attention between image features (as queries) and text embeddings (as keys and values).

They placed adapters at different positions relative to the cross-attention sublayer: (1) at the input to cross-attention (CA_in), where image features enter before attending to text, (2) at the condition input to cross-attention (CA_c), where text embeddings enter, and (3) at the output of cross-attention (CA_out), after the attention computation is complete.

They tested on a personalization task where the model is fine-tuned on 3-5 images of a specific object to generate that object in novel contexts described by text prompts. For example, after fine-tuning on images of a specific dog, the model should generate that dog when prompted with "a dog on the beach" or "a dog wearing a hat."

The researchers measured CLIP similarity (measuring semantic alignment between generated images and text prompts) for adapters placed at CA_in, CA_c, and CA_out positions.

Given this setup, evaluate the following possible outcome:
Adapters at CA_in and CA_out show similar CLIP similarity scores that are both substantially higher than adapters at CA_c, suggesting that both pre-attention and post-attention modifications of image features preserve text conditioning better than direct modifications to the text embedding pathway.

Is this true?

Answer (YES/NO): NO